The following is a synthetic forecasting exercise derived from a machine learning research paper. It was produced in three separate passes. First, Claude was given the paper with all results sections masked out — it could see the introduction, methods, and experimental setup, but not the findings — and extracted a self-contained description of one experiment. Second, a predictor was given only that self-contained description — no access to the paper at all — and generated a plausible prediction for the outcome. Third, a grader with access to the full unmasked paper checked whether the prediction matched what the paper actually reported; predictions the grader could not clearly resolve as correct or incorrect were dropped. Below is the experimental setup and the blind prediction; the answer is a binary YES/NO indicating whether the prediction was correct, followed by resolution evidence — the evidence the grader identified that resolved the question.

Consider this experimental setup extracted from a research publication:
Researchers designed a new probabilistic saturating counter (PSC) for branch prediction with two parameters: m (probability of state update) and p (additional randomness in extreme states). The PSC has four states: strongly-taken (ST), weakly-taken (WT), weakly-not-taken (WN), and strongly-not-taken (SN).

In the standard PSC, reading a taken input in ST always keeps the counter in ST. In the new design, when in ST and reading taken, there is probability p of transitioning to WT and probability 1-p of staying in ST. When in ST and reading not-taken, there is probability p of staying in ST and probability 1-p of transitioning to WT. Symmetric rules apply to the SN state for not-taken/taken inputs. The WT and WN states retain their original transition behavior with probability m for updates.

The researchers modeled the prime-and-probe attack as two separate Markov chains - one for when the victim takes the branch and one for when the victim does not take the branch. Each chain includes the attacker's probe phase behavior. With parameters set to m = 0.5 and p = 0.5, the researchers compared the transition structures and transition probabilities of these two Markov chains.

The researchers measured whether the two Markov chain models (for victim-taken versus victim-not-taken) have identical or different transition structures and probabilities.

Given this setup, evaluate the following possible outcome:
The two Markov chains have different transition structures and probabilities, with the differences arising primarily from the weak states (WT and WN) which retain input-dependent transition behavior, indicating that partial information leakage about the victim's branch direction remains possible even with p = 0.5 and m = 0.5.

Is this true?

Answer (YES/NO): NO